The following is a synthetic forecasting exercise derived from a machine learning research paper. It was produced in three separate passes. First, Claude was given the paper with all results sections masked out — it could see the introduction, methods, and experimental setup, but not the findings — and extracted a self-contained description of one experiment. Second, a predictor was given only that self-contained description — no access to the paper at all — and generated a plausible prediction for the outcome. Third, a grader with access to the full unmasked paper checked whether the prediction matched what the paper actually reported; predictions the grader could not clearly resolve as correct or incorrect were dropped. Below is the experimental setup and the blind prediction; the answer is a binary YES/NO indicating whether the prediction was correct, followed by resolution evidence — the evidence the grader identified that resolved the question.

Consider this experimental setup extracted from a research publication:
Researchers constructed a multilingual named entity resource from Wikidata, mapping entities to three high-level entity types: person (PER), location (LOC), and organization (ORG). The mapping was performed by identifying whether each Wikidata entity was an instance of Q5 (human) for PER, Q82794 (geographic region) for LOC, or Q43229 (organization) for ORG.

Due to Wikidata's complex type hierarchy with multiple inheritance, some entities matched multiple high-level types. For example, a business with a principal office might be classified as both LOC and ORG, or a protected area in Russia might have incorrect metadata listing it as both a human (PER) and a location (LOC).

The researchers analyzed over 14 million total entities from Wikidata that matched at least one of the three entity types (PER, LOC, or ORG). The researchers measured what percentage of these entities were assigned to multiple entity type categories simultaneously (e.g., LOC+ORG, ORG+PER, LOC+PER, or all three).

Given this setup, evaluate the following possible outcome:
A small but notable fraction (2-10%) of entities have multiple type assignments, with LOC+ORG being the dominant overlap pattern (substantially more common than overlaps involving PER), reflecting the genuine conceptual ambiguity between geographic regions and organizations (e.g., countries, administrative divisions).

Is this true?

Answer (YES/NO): YES